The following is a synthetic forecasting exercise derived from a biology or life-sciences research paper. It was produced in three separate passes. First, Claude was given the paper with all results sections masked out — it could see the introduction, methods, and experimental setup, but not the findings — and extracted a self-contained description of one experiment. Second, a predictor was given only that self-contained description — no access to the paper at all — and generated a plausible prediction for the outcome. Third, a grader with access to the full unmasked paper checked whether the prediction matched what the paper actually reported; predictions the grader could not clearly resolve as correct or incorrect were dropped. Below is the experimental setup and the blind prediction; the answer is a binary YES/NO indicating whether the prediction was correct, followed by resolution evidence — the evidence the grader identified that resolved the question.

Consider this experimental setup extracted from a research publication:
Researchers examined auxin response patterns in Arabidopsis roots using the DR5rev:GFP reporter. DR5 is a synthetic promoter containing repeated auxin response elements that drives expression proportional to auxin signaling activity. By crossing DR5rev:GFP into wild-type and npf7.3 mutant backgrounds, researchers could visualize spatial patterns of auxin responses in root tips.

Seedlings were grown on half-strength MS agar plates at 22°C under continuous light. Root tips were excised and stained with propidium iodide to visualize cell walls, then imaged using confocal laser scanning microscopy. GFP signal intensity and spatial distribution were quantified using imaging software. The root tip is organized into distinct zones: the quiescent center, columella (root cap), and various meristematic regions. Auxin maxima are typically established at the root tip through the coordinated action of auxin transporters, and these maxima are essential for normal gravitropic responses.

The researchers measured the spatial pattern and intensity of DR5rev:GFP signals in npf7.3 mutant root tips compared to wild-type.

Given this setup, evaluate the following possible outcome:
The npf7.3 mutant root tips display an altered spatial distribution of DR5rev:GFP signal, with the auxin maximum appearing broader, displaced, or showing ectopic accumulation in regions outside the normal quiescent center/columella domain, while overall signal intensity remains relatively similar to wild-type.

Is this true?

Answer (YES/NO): NO